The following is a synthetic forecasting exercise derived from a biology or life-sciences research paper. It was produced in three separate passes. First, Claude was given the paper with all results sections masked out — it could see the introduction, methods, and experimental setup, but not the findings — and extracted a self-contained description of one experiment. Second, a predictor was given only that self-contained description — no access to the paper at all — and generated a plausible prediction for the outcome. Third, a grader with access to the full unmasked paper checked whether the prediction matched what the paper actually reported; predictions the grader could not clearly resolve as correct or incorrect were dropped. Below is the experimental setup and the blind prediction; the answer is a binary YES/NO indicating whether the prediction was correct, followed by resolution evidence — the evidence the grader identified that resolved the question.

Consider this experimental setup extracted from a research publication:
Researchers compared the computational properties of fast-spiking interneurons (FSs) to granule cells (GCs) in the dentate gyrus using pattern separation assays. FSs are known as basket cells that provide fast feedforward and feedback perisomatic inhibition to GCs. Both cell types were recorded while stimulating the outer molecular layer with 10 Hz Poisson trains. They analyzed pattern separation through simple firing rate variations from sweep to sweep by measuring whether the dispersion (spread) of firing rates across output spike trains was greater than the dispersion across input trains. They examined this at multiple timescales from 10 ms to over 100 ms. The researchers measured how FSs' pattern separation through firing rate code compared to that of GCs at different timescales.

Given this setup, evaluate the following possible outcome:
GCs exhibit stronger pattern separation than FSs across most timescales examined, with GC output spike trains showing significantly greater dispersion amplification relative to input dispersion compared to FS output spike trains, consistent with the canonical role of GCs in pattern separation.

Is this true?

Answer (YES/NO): NO